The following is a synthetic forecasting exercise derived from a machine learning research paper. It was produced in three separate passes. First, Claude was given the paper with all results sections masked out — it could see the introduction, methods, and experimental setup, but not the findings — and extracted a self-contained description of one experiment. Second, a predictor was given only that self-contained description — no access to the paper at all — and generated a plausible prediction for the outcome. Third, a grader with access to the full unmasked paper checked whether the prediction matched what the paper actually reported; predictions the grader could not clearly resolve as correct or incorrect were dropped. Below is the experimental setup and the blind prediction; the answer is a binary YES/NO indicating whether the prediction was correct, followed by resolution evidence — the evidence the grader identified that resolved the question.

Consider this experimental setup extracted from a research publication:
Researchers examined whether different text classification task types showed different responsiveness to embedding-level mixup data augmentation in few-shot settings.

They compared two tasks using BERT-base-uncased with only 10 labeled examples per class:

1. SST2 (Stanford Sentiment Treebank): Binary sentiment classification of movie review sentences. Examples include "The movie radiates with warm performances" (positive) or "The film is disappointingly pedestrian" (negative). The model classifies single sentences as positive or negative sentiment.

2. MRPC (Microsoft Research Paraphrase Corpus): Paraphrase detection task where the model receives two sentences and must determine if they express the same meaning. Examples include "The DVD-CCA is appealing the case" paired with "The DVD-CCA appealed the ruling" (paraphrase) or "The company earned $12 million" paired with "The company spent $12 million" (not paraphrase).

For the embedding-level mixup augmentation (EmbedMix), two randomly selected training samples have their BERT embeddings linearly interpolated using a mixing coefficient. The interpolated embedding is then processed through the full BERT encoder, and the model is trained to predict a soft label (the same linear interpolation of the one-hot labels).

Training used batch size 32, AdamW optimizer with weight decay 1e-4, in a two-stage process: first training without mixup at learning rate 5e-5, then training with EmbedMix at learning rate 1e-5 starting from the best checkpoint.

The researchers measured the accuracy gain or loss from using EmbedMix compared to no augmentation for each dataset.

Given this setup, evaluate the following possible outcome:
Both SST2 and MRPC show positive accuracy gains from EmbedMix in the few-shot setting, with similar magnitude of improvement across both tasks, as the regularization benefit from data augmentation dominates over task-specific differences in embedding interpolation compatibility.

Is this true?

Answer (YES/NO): NO